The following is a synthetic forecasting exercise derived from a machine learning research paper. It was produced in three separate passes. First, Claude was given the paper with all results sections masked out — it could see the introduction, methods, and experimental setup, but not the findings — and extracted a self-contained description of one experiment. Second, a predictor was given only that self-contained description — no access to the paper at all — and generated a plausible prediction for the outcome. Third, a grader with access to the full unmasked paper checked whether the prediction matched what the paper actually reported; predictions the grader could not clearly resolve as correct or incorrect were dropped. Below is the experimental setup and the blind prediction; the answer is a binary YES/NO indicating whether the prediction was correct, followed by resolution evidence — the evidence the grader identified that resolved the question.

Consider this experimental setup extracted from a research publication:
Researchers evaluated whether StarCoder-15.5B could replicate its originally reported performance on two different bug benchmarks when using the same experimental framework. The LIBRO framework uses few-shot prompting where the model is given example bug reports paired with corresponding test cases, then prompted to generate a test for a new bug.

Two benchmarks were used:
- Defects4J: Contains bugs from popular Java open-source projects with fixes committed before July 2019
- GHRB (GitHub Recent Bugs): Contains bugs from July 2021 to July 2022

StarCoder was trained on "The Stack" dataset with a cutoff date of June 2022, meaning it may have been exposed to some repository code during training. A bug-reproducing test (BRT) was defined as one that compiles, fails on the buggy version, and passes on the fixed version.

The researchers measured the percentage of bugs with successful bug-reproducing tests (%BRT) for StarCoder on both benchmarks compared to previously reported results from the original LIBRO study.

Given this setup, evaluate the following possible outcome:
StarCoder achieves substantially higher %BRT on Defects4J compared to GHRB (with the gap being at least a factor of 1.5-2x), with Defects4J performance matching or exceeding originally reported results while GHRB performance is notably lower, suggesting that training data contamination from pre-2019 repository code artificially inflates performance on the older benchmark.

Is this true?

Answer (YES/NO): YES